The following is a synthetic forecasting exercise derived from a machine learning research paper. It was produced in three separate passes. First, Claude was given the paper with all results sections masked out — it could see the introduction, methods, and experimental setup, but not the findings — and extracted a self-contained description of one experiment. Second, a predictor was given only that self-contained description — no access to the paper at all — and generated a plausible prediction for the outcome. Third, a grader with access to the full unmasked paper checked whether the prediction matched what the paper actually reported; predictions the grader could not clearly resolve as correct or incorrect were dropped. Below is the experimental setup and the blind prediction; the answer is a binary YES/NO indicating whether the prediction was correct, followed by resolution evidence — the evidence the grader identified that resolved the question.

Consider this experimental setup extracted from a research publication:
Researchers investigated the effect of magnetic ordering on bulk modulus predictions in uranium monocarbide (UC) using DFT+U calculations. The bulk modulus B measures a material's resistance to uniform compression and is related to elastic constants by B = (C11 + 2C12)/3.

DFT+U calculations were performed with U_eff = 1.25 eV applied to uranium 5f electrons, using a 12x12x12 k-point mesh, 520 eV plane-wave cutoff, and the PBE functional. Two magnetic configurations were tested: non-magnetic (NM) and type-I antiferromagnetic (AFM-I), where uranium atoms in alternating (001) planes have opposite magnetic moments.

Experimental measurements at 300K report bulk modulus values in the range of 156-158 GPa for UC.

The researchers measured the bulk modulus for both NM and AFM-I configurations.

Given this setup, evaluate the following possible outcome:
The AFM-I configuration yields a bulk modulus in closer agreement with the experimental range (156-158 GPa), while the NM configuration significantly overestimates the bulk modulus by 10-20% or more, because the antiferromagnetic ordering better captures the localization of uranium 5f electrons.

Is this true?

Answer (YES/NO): YES